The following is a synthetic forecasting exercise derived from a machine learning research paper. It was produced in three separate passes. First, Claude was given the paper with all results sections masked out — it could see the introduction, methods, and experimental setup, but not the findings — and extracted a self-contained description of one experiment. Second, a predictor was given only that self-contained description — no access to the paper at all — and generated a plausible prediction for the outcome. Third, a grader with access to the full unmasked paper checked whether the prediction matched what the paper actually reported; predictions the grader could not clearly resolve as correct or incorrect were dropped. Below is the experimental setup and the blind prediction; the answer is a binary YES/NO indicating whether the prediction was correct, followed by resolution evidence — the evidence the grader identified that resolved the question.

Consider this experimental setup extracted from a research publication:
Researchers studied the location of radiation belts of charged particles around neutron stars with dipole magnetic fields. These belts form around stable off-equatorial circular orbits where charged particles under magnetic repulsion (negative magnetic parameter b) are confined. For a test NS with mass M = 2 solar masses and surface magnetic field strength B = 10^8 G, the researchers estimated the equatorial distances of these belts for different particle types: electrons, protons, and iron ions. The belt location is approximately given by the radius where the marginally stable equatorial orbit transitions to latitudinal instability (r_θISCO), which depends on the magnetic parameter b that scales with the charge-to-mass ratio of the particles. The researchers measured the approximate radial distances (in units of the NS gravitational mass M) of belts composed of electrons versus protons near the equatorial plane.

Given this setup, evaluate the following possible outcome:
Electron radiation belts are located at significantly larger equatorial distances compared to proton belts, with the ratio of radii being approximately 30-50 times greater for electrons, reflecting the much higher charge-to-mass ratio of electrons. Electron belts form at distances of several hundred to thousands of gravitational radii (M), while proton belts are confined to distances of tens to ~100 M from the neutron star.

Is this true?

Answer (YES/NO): NO